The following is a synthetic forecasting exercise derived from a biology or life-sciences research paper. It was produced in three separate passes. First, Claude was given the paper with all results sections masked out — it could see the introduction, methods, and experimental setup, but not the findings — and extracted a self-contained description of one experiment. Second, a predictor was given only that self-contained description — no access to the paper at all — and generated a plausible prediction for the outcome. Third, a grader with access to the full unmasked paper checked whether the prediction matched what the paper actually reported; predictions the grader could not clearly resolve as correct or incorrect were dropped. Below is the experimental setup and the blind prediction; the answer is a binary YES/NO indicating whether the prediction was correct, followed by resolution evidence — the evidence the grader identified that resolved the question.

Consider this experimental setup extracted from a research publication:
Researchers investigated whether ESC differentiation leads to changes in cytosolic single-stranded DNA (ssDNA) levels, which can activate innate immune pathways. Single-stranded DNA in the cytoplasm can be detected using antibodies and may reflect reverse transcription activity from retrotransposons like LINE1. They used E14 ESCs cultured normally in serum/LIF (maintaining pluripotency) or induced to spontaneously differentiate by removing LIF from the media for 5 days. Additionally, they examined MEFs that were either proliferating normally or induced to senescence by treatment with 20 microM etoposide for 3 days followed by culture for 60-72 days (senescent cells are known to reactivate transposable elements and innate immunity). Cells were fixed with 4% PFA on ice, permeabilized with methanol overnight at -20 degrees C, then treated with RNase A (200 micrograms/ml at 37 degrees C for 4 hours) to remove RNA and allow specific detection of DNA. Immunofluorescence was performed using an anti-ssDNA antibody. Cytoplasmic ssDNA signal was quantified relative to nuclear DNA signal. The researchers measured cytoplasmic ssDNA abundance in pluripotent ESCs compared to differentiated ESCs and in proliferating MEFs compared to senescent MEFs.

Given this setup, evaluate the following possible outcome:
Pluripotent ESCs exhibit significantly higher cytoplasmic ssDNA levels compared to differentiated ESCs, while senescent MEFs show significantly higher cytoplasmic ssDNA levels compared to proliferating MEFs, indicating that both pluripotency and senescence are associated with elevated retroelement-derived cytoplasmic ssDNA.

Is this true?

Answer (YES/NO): NO